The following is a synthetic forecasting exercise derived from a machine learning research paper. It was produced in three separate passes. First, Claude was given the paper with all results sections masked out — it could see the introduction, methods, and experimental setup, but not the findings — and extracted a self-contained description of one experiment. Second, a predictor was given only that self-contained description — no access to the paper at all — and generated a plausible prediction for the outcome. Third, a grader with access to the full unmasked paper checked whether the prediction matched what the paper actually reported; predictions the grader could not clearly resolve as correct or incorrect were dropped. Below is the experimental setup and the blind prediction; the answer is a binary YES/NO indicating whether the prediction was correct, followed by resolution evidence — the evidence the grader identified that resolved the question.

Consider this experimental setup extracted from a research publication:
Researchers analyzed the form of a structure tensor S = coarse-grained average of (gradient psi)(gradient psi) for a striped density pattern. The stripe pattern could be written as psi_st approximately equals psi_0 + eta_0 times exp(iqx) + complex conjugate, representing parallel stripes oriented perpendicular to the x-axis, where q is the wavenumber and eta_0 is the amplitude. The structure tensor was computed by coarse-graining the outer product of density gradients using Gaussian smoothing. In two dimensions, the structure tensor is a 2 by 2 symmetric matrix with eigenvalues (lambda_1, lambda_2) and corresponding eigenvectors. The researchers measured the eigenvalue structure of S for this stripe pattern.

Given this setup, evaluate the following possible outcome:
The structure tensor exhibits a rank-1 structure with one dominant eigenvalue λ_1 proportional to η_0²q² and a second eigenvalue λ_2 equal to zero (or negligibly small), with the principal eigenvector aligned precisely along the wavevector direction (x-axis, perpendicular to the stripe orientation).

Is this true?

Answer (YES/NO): YES